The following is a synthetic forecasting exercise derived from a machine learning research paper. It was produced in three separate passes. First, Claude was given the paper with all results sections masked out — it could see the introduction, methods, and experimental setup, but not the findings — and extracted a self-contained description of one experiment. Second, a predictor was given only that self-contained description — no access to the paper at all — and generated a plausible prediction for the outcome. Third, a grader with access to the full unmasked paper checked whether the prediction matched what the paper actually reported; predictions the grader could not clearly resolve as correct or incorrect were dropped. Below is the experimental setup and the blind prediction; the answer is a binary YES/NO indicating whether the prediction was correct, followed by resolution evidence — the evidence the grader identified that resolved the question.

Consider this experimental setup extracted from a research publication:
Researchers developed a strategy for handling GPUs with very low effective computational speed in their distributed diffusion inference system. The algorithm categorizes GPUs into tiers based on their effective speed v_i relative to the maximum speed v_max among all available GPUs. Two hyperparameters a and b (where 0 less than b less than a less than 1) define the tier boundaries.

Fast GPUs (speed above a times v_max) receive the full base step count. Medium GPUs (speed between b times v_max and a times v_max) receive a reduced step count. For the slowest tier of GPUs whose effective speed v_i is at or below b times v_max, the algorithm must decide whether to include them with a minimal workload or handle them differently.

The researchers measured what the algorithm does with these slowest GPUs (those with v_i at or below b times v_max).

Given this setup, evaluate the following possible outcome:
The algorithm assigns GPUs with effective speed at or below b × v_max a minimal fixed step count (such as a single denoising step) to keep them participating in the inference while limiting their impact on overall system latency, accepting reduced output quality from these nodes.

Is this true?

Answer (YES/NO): NO